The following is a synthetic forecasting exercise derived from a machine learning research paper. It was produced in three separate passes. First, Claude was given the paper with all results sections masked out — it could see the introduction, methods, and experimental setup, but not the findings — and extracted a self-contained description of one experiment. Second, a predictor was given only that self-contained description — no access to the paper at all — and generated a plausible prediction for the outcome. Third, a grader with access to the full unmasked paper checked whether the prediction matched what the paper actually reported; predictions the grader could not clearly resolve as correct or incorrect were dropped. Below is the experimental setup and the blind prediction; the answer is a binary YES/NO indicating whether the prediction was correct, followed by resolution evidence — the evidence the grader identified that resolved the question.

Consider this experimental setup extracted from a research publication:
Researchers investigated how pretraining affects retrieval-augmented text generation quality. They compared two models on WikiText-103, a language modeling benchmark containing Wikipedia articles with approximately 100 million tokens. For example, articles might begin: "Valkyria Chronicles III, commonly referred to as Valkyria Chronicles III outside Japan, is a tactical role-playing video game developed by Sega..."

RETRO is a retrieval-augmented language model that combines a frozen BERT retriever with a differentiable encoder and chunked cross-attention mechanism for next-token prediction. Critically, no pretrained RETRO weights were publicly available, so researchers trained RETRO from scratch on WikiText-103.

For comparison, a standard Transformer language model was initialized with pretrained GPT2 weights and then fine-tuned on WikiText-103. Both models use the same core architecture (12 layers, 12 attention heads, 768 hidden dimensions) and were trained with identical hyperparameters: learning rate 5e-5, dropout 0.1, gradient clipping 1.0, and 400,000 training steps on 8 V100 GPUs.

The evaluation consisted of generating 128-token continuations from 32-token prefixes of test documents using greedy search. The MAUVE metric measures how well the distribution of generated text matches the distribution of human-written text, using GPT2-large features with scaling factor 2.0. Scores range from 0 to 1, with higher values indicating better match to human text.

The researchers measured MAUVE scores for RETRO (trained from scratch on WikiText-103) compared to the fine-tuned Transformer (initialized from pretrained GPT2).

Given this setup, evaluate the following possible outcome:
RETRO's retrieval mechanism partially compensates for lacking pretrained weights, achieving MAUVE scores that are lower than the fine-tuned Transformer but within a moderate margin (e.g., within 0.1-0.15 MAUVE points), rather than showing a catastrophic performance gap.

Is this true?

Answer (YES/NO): NO